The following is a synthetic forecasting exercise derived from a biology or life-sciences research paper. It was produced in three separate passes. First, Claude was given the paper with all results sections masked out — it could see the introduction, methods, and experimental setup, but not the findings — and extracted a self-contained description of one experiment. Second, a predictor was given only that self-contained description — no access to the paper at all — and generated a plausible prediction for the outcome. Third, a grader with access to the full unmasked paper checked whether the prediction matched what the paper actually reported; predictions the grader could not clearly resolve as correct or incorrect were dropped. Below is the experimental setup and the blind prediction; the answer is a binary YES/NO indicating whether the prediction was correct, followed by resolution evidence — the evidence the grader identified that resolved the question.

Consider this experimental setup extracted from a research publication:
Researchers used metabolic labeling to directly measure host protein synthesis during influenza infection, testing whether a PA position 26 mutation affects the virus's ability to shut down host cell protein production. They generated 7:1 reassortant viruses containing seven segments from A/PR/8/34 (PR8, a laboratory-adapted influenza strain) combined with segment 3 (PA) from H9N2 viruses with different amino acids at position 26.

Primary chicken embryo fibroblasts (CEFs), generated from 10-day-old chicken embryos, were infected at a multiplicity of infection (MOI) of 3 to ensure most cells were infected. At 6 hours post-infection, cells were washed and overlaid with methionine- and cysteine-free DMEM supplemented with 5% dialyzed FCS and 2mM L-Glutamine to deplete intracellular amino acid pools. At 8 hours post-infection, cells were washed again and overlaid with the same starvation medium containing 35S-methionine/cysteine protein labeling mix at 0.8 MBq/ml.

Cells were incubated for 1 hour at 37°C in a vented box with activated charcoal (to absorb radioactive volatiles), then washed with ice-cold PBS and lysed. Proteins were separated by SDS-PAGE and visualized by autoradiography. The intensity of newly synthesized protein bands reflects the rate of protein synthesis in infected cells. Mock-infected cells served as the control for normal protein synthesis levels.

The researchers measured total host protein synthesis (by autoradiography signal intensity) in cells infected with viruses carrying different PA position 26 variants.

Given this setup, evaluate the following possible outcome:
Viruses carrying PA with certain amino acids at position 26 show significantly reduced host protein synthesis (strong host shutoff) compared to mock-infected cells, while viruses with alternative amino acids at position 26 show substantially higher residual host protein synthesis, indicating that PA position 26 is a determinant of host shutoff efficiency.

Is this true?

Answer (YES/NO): YES